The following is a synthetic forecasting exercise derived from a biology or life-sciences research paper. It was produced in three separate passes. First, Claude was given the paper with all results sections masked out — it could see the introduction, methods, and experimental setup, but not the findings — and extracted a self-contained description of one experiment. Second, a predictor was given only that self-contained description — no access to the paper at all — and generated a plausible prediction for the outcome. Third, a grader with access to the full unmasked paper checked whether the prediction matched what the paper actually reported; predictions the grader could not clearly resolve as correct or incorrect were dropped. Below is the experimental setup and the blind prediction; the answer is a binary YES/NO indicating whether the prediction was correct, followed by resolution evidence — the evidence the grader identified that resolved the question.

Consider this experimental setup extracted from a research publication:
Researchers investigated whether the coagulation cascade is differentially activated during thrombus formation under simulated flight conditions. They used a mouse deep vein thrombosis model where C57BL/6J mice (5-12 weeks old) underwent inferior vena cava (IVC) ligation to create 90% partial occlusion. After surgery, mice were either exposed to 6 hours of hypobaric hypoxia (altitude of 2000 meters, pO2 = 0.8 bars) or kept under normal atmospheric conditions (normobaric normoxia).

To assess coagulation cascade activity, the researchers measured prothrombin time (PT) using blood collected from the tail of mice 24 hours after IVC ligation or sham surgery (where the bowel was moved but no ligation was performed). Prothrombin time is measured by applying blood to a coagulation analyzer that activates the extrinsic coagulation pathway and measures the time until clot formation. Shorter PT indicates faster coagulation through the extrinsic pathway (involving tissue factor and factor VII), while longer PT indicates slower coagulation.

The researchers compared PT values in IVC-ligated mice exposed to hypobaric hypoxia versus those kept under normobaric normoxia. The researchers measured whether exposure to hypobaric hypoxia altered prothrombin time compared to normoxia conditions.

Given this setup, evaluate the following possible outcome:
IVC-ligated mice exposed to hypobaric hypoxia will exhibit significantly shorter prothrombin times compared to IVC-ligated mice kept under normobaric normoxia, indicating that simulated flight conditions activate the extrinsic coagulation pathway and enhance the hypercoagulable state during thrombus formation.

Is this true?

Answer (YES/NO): NO